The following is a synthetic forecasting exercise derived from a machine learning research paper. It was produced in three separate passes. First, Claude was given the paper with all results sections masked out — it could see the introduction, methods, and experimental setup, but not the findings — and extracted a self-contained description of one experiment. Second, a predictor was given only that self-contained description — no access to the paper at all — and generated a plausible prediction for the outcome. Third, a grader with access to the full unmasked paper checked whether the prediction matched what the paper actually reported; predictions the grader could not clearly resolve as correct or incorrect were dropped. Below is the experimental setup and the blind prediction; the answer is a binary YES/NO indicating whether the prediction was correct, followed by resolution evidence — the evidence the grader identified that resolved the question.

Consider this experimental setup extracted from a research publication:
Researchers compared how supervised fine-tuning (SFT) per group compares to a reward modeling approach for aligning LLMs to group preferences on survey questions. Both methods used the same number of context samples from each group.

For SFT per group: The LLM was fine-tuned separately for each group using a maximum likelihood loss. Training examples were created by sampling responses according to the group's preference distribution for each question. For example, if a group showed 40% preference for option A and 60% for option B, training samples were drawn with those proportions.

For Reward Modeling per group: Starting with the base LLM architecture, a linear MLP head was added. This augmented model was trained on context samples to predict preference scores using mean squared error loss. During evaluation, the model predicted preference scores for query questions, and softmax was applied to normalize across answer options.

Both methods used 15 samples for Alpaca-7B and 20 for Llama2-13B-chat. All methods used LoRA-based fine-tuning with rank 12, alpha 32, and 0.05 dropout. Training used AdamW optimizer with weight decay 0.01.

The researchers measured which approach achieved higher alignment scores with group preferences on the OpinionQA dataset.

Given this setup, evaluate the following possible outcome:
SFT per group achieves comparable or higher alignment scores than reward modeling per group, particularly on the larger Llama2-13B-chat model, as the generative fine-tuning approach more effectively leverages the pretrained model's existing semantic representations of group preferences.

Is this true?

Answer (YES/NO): NO